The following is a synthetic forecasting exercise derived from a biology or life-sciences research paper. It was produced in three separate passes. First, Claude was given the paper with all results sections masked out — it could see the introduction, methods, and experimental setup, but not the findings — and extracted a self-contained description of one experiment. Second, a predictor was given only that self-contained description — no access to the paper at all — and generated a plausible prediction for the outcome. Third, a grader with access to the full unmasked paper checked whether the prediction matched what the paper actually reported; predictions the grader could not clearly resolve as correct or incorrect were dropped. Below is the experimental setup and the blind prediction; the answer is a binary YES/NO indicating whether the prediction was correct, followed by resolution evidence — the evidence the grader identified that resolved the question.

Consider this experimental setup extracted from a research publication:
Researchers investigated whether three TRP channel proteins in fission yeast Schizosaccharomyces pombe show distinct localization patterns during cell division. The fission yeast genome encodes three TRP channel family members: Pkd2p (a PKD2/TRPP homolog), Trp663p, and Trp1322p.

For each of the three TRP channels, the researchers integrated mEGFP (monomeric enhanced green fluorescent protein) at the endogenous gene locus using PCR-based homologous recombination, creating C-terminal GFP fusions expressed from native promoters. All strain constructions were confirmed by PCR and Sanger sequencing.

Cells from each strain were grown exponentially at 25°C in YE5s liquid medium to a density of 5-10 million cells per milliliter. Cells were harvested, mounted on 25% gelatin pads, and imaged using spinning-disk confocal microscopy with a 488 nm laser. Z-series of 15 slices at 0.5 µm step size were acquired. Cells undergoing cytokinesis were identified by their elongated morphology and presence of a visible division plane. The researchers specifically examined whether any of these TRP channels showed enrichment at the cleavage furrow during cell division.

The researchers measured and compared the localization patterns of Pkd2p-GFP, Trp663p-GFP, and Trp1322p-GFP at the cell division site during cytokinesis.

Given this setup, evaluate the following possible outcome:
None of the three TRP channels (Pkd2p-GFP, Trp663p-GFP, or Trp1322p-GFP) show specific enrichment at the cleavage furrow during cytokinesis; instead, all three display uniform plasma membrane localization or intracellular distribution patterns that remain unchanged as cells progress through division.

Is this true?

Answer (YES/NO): NO